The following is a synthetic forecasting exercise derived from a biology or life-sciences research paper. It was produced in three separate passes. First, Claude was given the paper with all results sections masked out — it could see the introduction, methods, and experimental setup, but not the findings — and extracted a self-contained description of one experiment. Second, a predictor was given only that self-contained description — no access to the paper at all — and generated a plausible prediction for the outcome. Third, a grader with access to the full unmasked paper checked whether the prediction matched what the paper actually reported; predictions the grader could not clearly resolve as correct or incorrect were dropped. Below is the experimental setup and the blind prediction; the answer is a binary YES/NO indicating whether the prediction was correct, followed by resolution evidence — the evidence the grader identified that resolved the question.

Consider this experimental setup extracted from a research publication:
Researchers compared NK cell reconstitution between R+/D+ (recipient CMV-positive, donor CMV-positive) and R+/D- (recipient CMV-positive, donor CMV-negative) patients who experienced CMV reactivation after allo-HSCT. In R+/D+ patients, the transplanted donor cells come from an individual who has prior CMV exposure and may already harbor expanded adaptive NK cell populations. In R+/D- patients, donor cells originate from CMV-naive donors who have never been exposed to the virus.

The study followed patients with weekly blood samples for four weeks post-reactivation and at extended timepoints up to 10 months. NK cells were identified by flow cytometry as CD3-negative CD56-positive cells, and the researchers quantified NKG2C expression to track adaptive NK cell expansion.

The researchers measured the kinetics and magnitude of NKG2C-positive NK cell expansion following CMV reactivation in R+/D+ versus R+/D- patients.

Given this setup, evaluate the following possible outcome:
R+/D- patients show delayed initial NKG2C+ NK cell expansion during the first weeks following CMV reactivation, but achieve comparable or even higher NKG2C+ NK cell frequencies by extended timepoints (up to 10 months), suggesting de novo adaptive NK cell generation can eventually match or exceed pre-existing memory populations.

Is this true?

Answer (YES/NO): YES